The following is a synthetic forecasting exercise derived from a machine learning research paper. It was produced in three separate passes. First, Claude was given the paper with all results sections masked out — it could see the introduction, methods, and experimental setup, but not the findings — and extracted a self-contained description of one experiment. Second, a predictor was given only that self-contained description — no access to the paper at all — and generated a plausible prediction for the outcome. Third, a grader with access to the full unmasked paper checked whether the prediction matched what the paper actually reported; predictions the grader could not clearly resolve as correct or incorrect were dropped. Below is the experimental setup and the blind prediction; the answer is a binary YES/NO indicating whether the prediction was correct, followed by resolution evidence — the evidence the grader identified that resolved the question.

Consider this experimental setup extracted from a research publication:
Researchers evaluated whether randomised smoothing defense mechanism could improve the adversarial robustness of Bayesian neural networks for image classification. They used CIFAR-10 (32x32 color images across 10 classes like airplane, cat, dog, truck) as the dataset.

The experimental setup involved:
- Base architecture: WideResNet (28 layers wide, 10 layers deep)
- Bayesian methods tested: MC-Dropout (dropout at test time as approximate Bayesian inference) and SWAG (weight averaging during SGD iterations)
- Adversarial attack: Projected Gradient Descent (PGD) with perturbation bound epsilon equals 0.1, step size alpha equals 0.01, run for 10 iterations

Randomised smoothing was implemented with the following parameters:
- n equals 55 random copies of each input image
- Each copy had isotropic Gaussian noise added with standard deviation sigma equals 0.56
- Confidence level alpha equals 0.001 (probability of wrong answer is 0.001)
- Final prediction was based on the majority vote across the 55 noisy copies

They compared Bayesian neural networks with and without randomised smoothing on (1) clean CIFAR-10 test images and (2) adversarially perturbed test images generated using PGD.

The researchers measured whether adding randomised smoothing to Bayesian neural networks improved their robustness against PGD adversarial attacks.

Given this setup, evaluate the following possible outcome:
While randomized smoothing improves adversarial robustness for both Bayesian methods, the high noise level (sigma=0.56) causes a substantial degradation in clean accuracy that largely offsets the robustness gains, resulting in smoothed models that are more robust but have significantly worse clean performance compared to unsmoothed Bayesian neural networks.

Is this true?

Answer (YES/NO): NO